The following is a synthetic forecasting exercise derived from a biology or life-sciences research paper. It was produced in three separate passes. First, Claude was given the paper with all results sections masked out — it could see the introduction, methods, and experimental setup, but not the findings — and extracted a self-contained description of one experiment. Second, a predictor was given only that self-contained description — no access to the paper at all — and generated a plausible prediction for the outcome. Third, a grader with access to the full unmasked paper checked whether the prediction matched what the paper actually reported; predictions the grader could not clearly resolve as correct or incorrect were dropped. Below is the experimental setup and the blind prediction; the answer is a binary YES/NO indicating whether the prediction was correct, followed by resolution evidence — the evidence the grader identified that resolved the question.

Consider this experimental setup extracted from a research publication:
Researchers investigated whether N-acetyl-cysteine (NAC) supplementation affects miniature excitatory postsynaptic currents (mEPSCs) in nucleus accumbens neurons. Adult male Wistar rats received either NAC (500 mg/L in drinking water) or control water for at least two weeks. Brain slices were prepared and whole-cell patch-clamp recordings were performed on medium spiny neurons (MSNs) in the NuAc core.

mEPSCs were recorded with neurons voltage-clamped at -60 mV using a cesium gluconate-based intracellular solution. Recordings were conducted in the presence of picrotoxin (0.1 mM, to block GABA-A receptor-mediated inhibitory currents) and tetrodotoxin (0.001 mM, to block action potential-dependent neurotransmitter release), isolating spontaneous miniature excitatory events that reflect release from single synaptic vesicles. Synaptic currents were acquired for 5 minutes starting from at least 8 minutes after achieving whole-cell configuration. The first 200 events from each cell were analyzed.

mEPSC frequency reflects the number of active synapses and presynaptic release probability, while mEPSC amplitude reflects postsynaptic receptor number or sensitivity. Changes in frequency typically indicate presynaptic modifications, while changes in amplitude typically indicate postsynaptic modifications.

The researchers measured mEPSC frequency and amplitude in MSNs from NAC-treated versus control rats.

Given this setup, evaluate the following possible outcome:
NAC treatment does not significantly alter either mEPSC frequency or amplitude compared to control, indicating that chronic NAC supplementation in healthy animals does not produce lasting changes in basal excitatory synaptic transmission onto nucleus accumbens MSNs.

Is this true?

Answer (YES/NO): NO